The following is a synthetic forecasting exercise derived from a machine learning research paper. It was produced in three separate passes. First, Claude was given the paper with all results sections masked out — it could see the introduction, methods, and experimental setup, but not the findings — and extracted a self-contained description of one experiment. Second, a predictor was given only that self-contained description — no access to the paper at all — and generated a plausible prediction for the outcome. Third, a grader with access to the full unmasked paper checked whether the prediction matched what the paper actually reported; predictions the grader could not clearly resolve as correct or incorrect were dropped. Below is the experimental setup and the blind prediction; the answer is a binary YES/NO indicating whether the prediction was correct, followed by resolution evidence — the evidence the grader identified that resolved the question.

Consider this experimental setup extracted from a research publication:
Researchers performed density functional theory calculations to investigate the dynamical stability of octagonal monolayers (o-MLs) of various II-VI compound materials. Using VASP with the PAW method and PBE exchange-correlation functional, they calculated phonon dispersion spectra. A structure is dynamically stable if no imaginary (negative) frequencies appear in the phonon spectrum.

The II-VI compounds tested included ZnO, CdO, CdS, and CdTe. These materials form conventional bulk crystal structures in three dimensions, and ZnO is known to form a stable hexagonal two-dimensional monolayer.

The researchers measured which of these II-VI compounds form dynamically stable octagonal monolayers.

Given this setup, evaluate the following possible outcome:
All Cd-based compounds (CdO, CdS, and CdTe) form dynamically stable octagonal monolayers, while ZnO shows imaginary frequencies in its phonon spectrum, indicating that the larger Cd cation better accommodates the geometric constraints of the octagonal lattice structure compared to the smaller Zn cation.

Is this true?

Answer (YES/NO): NO